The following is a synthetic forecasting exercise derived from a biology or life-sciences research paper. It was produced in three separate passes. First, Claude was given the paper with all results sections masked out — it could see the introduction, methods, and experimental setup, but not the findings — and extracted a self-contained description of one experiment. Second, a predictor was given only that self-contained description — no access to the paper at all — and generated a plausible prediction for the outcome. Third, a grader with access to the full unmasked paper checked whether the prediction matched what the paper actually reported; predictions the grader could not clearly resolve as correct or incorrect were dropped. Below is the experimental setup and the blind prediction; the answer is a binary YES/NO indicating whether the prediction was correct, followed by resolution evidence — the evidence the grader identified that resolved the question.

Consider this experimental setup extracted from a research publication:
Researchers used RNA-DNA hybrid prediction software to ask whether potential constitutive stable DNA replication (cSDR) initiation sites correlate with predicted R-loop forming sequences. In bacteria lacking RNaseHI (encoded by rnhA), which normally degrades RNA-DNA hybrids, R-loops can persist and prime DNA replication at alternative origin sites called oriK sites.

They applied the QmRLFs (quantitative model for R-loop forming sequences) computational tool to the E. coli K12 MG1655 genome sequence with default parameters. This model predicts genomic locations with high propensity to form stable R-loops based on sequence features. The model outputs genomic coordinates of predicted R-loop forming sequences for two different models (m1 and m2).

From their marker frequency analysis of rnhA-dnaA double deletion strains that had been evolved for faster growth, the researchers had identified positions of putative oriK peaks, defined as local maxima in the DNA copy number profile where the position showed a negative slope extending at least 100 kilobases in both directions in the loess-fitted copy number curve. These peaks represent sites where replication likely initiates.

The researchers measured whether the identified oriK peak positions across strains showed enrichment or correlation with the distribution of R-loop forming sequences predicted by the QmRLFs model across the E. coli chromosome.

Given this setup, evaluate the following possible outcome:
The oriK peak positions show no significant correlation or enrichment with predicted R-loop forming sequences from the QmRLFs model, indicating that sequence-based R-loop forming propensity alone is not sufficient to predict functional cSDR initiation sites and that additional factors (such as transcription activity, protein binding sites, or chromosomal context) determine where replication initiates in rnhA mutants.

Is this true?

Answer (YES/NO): NO